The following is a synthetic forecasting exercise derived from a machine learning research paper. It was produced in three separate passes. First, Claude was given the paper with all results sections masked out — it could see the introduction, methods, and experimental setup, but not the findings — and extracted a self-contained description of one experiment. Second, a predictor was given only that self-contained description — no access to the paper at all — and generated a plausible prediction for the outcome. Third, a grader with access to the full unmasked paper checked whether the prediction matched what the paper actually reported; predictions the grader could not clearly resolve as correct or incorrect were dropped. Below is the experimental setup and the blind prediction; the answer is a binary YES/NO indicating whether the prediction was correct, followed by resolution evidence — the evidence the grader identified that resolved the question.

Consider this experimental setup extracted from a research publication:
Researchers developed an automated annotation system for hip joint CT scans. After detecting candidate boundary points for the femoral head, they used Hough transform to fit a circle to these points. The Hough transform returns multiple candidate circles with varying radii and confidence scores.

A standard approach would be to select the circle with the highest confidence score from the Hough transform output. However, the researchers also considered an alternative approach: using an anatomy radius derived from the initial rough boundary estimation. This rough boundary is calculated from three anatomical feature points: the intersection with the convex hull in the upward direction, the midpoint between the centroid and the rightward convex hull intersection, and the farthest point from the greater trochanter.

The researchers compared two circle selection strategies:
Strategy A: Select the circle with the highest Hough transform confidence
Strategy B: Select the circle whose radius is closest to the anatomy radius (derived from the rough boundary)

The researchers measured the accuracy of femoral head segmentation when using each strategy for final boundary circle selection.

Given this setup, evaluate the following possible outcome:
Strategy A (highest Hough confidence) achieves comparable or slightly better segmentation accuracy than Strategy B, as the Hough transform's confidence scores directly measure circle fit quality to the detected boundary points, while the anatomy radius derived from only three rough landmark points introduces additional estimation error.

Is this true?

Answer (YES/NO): NO